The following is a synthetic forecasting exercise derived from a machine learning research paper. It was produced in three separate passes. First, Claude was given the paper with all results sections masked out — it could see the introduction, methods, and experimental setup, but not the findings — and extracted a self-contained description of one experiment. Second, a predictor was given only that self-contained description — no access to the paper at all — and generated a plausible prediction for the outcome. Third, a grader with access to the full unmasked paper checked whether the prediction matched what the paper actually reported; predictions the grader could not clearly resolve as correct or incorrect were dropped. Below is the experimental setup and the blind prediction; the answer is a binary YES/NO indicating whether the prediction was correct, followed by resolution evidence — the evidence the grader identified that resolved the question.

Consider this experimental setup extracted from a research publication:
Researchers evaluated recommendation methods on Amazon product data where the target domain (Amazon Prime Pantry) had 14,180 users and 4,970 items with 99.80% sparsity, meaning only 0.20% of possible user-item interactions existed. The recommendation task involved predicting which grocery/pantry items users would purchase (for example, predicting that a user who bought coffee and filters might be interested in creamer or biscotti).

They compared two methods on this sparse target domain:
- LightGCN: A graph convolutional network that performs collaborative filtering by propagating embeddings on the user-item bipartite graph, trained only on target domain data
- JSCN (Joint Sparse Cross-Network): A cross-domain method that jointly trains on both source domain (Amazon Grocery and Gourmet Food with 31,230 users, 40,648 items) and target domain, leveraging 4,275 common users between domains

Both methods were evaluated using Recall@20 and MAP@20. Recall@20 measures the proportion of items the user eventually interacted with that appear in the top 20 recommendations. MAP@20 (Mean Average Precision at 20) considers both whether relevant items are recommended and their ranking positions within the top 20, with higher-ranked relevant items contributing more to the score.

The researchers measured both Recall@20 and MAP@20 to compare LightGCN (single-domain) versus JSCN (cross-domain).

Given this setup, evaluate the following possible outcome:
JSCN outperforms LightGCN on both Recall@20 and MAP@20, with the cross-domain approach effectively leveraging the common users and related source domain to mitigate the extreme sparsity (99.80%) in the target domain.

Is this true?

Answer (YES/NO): NO